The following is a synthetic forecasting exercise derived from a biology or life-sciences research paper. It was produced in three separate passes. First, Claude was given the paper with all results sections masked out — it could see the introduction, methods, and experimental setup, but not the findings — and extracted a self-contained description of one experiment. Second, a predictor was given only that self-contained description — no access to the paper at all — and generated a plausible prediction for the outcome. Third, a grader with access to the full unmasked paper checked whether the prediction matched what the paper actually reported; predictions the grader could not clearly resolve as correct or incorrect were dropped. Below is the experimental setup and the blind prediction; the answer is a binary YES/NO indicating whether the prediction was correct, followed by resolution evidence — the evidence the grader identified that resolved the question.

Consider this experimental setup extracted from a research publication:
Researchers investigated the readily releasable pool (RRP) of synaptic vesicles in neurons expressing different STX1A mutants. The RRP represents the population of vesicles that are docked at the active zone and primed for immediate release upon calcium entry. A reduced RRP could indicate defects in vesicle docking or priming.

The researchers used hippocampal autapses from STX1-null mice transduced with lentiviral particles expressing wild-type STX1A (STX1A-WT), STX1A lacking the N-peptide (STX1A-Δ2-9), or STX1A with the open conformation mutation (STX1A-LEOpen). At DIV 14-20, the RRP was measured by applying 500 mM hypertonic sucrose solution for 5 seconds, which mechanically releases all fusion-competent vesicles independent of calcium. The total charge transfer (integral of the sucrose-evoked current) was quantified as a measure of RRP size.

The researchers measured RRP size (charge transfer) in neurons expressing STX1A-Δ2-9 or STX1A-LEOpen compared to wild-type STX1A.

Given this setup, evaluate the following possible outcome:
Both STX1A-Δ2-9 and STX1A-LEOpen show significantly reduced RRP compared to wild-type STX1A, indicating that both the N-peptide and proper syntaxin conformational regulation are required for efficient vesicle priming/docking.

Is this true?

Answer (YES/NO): NO